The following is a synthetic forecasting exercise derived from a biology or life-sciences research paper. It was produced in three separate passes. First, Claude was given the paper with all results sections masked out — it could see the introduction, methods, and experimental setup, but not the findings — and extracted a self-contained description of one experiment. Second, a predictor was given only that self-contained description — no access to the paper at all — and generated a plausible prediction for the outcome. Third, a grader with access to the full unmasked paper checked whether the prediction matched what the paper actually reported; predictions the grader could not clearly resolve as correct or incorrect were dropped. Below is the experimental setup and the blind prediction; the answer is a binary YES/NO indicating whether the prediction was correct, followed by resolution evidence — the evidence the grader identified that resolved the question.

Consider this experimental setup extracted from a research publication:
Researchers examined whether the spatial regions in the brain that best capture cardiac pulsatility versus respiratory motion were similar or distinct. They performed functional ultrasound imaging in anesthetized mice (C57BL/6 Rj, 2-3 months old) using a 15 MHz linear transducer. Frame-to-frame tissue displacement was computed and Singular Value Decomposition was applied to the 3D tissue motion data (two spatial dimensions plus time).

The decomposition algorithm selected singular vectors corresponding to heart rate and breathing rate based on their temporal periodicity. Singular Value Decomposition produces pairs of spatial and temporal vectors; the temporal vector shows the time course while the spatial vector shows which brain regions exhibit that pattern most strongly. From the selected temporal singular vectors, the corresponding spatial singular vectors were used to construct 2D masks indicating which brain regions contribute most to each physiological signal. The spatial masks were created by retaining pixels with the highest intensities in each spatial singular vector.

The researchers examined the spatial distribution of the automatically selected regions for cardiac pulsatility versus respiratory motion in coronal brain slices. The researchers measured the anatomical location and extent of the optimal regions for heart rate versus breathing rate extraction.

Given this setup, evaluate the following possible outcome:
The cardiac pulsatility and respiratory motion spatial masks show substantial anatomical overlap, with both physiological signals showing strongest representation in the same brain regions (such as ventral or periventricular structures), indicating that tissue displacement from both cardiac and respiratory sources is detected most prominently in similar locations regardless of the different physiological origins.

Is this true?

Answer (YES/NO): NO